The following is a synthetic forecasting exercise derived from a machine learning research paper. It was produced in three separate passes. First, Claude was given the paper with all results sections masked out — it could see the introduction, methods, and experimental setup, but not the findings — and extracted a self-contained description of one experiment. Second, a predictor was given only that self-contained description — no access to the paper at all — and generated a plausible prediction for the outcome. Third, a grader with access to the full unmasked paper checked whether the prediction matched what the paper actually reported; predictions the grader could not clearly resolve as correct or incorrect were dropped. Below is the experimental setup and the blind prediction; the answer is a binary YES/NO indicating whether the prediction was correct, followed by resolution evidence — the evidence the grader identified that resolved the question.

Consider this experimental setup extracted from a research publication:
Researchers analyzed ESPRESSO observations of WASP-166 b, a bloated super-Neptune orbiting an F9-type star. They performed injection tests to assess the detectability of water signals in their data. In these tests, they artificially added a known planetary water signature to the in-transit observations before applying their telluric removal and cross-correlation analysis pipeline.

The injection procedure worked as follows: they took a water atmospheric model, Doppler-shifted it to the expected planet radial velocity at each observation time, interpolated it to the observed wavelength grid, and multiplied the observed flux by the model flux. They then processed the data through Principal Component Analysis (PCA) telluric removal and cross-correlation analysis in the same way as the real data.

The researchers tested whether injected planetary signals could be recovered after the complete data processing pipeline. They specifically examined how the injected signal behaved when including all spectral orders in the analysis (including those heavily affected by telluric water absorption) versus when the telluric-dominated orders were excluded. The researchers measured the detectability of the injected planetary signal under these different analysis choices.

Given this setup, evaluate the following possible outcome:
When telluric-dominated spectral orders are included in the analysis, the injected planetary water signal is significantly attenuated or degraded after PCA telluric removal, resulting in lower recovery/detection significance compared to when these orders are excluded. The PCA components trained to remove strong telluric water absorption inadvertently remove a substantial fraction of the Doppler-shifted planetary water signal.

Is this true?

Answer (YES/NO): NO